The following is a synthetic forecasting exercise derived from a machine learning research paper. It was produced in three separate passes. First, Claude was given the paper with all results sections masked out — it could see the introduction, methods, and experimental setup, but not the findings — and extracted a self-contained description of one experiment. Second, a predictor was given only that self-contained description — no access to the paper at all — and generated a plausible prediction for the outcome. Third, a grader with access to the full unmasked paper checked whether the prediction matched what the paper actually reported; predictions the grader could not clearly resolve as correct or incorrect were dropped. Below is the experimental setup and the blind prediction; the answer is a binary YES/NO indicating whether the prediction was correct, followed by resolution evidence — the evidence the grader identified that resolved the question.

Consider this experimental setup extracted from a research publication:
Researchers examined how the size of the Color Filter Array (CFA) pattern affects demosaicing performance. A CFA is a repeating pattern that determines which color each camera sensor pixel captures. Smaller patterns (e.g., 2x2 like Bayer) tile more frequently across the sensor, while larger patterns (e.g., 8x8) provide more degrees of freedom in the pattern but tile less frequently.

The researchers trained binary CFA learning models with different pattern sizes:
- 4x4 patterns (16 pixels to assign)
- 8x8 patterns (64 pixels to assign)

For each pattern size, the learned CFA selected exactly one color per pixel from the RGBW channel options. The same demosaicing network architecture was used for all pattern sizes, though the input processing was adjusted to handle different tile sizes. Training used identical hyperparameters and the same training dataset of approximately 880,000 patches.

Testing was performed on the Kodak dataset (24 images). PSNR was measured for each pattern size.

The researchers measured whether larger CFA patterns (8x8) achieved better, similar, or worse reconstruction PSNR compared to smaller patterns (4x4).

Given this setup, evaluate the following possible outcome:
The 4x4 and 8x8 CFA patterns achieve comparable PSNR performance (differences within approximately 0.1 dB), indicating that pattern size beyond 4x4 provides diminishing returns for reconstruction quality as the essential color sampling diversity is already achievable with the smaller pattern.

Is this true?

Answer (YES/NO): NO